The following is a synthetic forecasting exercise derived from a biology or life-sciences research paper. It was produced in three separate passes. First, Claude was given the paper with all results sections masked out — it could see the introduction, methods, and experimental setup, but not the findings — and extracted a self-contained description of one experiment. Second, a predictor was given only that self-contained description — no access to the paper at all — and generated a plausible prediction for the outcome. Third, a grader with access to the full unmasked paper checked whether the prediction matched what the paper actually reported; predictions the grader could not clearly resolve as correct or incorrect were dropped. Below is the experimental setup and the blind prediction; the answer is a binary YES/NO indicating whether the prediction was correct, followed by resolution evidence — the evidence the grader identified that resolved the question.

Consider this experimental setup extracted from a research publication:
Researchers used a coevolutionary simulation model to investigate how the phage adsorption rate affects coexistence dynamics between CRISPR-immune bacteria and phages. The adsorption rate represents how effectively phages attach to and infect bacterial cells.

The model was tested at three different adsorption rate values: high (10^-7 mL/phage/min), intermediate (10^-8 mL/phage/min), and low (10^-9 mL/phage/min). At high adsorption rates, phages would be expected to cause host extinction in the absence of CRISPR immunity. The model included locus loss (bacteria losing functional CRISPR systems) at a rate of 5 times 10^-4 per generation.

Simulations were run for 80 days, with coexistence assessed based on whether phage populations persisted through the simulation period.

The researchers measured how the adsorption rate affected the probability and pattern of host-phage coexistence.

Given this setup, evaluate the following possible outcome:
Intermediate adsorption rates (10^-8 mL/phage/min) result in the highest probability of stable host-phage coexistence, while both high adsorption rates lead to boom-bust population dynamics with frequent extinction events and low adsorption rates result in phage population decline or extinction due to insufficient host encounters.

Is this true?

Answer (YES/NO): NO